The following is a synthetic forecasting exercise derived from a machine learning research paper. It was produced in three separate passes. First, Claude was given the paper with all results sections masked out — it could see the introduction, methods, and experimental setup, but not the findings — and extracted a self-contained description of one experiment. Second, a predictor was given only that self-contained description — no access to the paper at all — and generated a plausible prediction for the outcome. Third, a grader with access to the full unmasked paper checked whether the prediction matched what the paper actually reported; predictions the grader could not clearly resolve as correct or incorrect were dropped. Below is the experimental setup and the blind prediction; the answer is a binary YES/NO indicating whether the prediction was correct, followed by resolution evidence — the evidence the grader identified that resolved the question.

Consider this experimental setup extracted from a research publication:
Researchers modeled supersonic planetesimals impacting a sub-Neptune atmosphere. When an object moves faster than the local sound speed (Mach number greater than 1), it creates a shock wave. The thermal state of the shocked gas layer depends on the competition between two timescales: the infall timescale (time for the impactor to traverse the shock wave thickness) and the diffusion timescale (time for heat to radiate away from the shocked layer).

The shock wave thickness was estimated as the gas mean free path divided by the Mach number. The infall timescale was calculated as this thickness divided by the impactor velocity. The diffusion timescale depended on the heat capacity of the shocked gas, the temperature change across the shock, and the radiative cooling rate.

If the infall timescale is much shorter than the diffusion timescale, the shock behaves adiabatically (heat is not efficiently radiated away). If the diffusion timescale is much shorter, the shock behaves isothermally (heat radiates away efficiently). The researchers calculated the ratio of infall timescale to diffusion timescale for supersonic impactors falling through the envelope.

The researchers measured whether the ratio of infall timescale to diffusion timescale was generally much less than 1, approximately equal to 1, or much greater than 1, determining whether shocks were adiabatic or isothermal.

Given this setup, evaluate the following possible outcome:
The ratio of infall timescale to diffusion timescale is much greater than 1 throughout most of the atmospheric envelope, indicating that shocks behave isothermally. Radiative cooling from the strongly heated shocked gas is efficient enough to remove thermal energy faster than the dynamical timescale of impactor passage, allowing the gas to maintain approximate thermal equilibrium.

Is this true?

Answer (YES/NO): NO